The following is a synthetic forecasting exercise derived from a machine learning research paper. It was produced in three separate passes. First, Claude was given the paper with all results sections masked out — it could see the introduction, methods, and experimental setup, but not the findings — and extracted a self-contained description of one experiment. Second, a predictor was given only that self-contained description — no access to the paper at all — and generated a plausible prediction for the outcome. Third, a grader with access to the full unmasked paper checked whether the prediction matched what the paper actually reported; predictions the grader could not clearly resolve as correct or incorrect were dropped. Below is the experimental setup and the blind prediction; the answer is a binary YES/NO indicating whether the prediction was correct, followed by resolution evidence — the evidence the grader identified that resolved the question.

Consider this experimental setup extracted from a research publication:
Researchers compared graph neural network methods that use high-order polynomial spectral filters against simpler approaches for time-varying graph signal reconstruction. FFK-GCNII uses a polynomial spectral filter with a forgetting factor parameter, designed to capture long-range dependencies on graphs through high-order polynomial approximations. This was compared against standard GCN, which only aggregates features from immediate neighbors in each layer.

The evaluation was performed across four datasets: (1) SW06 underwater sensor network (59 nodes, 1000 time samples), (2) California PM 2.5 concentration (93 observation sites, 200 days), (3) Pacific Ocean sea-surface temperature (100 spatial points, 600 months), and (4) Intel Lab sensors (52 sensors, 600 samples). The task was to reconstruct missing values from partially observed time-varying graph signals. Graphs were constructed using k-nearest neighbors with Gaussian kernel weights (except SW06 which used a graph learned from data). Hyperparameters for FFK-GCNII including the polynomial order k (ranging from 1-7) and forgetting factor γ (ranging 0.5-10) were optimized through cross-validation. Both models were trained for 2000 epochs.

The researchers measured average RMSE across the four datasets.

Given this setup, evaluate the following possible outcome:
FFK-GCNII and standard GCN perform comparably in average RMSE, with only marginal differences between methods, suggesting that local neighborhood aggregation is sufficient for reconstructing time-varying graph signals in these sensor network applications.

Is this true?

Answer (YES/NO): NO